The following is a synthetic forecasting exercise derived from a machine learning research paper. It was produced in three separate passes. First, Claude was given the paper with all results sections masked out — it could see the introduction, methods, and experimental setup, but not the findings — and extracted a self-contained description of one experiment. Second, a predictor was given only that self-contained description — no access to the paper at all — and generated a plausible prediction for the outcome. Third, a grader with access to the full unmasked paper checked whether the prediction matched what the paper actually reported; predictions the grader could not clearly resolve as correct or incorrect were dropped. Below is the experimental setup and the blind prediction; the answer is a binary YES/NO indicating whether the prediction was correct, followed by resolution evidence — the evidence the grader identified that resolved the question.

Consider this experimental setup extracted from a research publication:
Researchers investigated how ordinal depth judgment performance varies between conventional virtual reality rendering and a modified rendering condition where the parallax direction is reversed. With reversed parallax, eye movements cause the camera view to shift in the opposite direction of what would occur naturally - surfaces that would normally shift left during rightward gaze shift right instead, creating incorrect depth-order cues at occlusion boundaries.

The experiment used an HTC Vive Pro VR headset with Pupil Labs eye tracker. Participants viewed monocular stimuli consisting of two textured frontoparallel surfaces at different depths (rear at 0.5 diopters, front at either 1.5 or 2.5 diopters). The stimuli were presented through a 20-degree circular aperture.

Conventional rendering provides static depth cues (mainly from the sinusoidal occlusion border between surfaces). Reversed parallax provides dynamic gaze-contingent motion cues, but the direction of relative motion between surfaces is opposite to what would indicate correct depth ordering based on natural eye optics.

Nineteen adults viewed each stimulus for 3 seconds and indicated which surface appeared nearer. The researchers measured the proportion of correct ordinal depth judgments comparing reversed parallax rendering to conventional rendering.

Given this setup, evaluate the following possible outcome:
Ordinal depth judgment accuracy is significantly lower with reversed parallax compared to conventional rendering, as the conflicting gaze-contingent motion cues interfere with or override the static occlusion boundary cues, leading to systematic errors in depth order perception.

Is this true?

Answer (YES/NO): NO